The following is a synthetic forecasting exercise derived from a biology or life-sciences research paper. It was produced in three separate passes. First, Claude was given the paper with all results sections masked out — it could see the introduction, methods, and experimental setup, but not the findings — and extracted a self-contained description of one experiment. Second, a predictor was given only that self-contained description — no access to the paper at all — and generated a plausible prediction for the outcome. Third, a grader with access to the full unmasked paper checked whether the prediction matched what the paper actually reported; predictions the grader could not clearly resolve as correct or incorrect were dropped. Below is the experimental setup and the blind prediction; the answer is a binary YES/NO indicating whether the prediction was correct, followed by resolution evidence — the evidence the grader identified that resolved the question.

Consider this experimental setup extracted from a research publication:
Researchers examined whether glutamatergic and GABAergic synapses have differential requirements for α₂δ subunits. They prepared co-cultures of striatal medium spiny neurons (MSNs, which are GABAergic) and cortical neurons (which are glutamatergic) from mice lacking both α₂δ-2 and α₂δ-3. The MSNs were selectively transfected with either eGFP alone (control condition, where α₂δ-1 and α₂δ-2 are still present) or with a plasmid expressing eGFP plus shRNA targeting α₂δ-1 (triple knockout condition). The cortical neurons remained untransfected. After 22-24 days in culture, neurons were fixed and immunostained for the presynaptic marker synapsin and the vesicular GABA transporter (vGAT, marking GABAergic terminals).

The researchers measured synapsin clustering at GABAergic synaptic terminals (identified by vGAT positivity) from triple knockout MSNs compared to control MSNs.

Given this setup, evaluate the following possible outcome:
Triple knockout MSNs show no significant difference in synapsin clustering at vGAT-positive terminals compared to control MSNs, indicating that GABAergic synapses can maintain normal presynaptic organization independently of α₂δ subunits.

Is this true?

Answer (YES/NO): YES